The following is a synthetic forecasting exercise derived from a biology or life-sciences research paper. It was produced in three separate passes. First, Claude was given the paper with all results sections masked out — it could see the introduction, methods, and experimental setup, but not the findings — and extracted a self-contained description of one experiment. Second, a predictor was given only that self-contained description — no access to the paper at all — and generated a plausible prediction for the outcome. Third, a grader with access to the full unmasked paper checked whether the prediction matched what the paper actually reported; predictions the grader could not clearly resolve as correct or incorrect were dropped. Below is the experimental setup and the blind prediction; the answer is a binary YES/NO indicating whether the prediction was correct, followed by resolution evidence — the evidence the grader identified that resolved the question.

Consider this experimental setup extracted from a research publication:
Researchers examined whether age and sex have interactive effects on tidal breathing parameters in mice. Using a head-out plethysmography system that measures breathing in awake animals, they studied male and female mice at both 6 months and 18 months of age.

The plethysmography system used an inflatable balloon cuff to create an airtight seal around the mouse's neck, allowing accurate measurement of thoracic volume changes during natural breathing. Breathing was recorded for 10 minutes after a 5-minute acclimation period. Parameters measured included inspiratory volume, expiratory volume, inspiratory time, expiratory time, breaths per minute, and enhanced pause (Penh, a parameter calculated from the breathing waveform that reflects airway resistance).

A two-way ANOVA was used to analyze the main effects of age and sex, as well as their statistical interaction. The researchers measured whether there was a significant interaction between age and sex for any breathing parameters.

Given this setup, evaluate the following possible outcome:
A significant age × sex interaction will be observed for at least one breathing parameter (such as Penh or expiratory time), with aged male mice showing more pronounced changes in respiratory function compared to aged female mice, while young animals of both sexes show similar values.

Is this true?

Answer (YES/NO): NO